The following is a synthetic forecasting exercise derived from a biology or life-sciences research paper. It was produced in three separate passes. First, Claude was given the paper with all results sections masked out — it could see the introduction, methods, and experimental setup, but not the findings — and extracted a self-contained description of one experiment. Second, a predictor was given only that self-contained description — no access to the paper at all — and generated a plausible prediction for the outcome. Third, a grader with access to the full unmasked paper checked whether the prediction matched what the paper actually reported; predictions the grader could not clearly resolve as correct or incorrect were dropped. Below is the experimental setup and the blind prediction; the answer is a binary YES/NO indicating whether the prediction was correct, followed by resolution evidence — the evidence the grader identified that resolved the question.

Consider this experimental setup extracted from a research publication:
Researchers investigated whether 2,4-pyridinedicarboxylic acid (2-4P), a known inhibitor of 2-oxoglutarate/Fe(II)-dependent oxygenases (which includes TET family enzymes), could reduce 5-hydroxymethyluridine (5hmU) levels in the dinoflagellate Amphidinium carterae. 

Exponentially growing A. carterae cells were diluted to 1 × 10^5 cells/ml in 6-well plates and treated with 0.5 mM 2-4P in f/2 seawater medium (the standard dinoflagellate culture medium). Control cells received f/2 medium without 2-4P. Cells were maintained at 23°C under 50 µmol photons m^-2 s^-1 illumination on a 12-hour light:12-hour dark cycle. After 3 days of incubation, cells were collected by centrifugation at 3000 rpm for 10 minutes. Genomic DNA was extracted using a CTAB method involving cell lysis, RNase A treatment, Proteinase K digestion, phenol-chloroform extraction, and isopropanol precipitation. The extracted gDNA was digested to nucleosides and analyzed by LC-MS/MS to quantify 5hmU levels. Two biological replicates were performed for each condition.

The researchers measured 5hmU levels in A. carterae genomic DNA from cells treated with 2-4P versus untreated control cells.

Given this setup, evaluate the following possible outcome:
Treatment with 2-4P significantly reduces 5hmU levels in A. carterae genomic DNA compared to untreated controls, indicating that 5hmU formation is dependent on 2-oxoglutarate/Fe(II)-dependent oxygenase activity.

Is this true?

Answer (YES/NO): YES